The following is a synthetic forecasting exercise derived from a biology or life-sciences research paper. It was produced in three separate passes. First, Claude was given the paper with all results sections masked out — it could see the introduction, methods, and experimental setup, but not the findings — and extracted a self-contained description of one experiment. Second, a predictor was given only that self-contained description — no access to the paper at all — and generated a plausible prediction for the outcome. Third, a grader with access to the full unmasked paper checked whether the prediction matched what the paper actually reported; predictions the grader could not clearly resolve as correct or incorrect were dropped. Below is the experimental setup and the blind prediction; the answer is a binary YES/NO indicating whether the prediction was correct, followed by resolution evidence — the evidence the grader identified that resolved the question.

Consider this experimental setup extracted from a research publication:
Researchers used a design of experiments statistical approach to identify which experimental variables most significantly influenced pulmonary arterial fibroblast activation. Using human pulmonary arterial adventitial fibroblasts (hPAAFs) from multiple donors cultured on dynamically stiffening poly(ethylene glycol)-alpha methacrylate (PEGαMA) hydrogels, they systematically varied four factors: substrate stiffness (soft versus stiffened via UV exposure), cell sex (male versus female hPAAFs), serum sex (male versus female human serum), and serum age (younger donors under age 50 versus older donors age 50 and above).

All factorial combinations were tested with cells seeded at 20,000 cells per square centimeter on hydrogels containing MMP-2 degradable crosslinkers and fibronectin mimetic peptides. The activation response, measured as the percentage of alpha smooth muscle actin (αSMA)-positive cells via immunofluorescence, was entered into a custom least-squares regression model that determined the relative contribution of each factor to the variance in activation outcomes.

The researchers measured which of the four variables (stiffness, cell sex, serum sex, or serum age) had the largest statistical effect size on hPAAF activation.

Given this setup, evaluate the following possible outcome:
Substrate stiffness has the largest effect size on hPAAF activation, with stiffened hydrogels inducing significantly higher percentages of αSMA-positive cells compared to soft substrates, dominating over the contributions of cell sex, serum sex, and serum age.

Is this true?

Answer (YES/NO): YES